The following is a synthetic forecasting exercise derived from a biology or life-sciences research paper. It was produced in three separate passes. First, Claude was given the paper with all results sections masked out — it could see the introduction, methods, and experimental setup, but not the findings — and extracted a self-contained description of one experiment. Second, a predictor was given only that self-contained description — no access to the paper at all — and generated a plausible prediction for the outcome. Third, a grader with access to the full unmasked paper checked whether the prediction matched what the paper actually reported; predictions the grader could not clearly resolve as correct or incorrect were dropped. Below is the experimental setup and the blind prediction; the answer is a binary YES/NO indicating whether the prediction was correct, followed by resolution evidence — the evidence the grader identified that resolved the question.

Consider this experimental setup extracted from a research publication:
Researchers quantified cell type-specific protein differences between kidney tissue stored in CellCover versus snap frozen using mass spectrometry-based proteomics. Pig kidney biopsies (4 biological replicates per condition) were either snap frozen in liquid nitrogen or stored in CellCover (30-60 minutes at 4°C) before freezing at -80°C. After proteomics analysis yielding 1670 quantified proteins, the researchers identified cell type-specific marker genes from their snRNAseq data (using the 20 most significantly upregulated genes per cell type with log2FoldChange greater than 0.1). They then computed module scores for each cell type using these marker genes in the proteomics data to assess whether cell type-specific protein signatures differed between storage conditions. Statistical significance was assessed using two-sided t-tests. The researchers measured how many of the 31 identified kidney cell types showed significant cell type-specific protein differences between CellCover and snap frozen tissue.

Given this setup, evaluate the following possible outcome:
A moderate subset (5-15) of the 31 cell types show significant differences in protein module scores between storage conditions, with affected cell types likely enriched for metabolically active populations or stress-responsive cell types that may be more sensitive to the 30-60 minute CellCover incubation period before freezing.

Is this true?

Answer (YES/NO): NO